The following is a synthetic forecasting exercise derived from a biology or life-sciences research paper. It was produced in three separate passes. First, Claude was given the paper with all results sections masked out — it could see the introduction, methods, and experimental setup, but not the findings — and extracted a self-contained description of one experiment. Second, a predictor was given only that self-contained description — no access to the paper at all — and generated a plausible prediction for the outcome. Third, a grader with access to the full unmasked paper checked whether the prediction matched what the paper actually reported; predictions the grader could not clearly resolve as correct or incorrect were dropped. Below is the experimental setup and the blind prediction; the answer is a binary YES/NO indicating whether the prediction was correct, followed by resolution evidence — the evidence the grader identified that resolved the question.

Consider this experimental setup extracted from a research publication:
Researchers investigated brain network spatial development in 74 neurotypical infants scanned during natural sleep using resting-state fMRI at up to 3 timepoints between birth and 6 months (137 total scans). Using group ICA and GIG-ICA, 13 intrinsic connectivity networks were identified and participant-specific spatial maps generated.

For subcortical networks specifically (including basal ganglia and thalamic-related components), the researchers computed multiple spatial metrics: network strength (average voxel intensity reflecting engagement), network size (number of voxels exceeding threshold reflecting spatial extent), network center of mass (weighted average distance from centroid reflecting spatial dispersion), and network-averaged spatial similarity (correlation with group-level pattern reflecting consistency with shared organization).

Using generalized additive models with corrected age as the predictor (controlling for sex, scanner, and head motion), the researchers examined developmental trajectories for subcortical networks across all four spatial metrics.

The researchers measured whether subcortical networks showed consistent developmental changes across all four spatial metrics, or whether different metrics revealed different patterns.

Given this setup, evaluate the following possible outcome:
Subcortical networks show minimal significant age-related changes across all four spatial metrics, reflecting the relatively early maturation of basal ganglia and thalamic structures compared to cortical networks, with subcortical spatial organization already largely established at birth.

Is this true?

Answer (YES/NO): YES